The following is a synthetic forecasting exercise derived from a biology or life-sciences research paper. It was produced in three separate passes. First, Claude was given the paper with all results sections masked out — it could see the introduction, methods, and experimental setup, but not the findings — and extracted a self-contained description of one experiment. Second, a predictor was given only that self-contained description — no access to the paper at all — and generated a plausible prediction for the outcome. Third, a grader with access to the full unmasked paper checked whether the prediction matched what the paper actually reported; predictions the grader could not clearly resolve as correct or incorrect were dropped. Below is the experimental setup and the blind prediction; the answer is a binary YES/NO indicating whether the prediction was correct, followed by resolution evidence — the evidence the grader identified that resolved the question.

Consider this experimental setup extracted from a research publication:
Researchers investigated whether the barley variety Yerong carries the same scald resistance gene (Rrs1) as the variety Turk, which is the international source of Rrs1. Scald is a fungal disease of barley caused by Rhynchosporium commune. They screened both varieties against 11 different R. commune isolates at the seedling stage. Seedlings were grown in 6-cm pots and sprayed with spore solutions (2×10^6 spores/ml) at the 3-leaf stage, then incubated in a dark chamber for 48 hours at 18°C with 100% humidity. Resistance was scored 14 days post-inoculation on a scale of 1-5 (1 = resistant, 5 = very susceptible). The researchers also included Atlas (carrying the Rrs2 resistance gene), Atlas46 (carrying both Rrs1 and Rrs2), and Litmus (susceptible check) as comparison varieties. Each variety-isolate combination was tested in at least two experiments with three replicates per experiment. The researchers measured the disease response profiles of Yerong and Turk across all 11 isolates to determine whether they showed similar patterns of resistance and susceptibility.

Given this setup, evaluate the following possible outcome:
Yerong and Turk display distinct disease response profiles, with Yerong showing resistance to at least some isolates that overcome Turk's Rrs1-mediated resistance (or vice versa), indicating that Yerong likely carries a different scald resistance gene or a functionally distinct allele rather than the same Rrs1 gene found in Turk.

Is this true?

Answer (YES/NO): YES